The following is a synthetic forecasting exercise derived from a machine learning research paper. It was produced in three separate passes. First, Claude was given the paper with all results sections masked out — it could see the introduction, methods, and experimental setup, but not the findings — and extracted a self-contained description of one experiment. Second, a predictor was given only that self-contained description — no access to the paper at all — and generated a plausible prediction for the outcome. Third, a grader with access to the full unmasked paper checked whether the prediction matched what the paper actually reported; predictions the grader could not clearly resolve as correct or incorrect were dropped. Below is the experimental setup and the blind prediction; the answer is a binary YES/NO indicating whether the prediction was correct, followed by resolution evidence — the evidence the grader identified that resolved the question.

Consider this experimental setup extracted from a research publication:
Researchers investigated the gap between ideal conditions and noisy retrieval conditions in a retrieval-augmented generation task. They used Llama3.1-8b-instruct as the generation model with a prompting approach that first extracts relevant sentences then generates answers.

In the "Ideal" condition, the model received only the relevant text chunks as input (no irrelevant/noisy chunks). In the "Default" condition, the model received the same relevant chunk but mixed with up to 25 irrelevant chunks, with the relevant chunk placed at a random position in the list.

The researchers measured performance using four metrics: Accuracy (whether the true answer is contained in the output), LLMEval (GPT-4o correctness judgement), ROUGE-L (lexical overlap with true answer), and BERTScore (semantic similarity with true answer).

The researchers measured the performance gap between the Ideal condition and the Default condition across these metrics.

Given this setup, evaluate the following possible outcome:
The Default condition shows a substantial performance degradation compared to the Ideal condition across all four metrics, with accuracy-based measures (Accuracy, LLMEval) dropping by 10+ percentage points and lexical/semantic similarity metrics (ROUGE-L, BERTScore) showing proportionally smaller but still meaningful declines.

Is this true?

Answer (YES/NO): NO